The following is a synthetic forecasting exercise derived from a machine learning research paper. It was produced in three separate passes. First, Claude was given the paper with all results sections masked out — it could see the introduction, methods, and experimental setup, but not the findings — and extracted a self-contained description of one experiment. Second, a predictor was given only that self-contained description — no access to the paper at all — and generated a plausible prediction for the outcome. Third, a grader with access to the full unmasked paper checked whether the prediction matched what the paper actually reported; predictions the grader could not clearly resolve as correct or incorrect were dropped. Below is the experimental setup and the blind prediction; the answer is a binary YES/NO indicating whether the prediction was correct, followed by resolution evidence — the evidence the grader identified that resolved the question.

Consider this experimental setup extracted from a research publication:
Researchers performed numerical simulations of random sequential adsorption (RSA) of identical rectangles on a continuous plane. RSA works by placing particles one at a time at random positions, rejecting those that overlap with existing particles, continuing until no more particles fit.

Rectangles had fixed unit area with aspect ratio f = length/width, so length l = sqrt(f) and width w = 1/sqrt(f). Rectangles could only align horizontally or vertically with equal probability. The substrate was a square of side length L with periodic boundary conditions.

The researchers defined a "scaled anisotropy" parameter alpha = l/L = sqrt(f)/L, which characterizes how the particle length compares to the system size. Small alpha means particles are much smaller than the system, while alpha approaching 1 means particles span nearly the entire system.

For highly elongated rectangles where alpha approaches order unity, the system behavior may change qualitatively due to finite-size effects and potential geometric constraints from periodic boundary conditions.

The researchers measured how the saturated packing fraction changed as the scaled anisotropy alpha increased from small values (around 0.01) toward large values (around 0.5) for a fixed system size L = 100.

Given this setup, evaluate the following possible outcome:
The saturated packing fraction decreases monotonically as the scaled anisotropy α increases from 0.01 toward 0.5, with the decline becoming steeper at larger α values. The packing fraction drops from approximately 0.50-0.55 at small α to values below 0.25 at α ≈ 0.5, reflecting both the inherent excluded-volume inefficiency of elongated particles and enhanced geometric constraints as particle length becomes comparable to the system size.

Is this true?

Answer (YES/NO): NO